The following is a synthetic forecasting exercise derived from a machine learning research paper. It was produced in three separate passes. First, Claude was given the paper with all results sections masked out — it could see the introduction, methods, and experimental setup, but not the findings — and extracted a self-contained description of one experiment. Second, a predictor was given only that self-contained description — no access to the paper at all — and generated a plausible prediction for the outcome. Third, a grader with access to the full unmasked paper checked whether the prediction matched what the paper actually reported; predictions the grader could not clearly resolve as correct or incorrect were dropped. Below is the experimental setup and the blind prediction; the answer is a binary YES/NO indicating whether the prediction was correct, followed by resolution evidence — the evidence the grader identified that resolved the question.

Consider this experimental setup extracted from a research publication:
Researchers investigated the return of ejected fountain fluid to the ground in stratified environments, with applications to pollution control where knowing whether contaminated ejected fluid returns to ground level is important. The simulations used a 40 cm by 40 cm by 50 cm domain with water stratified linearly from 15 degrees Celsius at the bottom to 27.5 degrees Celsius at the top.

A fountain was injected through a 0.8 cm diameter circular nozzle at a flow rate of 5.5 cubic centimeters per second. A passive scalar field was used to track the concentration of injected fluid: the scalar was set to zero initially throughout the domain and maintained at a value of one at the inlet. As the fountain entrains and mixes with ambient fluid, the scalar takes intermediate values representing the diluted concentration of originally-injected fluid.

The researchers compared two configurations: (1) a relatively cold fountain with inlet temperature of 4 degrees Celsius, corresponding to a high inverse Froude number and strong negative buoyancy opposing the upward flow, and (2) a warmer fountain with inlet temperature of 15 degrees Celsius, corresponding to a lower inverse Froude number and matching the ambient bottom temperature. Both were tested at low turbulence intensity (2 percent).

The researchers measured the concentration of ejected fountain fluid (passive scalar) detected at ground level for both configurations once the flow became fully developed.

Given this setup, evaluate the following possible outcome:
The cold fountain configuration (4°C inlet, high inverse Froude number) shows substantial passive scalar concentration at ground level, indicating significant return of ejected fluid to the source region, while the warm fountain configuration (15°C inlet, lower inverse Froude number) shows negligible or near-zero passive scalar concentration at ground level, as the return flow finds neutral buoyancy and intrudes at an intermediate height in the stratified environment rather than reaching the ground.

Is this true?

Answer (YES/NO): YES